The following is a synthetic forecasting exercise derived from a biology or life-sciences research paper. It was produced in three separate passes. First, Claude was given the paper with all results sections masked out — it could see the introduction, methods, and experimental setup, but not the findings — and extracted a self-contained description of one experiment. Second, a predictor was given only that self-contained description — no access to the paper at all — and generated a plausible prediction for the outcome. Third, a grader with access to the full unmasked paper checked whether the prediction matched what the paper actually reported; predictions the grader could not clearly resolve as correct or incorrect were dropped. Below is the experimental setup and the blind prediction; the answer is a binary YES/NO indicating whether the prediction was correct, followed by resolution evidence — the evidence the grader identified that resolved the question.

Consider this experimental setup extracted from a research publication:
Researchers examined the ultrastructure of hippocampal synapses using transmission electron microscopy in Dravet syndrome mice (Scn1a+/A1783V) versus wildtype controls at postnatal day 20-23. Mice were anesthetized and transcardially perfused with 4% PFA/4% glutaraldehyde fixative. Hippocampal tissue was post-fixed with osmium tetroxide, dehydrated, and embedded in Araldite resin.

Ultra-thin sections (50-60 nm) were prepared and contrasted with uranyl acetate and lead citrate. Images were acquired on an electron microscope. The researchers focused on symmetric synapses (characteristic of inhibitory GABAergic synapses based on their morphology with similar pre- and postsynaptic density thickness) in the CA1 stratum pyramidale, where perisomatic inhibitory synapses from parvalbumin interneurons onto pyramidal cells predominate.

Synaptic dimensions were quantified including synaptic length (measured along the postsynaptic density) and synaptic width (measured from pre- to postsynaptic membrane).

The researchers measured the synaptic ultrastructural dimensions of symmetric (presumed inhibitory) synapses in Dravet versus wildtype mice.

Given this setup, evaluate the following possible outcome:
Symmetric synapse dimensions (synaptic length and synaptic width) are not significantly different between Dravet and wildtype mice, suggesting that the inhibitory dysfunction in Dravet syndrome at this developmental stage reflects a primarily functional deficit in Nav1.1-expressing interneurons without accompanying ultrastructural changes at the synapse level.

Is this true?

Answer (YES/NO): NO